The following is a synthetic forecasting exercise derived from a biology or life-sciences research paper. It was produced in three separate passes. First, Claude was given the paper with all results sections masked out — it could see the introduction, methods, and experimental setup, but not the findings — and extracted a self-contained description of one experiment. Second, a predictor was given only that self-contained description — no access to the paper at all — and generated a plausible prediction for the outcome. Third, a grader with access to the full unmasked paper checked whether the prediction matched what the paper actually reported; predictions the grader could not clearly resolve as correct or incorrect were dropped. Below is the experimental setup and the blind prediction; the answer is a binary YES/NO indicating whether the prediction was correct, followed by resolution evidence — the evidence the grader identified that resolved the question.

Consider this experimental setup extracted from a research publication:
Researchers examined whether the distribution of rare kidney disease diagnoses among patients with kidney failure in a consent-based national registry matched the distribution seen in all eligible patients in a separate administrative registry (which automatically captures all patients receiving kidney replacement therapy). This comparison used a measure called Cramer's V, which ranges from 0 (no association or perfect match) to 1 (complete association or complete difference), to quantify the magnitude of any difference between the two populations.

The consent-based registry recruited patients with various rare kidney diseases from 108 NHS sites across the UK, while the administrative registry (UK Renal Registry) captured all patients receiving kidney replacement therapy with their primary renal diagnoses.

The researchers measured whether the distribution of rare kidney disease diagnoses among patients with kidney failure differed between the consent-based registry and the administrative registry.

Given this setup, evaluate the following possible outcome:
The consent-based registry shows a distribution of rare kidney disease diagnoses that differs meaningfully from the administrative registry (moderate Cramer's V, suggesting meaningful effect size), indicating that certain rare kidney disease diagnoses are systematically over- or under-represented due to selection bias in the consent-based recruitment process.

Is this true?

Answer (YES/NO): NO